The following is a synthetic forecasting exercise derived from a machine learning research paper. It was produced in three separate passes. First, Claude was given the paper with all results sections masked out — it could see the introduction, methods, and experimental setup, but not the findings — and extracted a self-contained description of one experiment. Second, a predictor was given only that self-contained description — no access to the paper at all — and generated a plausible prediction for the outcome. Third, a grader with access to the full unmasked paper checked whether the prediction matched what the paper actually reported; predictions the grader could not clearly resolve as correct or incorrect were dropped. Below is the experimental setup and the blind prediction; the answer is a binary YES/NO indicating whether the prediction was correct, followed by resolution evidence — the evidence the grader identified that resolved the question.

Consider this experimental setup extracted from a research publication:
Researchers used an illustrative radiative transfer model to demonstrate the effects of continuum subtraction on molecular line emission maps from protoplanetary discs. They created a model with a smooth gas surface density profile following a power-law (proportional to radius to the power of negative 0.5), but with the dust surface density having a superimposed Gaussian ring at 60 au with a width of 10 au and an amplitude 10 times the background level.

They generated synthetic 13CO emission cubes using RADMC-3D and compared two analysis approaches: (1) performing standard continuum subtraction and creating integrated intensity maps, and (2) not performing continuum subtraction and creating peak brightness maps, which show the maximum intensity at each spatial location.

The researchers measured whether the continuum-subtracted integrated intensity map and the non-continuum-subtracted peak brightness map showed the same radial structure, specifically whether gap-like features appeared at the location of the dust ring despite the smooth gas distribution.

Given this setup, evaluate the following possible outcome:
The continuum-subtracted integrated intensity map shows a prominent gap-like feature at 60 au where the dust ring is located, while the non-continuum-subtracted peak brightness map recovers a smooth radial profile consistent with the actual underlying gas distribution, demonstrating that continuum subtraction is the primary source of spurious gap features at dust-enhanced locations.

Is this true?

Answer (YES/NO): YES